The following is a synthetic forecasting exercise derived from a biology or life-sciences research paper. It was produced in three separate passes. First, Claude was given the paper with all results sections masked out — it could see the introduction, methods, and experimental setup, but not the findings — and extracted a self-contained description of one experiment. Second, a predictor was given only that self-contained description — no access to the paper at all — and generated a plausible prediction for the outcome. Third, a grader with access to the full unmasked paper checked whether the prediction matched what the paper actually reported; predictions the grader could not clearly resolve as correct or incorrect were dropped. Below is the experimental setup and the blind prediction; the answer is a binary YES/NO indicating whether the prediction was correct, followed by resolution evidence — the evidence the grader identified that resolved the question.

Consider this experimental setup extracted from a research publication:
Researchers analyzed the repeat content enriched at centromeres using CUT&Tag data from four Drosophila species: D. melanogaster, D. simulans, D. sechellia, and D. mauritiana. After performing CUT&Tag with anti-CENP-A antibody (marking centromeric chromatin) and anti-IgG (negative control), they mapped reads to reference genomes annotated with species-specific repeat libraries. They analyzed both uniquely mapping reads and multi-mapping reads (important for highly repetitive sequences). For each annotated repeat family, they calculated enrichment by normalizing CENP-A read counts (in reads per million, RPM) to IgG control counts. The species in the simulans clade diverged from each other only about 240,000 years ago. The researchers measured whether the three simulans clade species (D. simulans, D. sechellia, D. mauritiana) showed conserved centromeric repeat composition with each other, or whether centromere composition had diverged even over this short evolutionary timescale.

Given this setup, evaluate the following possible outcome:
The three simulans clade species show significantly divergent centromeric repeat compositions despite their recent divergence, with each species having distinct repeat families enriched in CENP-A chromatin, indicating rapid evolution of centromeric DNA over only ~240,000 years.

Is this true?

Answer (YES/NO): NO